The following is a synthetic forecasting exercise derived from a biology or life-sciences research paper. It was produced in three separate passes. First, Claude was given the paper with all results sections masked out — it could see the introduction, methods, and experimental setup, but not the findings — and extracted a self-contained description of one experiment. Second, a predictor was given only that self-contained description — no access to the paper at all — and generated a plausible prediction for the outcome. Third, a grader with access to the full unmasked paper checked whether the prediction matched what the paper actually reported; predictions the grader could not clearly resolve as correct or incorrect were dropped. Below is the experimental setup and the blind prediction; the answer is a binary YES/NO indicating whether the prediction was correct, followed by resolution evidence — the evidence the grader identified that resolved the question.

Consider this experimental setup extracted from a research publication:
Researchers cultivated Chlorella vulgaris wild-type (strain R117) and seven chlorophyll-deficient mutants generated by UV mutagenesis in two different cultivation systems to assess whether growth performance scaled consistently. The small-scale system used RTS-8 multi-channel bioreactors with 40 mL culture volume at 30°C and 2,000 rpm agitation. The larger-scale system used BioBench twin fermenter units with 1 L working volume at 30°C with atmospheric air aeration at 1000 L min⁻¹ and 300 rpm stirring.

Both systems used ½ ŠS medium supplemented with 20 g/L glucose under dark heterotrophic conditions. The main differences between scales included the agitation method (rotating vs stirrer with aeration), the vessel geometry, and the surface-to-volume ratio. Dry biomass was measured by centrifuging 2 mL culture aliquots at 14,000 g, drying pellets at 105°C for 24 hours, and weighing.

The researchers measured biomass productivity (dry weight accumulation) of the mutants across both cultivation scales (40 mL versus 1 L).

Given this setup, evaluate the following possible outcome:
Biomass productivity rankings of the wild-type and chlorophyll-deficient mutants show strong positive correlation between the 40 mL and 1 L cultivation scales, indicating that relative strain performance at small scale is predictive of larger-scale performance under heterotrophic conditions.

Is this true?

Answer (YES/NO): YES